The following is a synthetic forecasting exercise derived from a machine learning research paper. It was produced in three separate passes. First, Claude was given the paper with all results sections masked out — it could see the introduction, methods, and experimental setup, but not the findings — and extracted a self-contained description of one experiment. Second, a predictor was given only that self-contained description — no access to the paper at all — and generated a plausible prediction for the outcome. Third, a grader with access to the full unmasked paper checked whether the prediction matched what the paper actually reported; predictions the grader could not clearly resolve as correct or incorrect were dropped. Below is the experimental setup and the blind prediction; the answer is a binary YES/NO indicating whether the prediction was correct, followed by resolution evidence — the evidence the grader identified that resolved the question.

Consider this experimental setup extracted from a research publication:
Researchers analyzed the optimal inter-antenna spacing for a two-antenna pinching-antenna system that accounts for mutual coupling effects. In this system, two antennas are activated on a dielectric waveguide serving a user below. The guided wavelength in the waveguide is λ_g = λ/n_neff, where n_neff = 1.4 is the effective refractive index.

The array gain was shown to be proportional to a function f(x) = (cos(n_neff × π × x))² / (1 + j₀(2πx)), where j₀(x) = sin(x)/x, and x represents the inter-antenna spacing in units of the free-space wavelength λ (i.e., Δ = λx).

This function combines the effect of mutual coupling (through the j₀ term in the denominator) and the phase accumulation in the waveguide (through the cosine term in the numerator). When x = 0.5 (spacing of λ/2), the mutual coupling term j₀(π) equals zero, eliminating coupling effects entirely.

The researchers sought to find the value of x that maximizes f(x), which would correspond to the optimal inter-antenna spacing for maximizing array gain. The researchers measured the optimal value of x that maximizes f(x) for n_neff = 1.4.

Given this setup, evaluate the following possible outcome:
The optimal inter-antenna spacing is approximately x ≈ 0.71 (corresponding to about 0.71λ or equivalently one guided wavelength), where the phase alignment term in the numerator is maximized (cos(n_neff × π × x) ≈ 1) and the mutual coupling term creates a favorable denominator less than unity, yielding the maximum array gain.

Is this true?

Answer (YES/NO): YES